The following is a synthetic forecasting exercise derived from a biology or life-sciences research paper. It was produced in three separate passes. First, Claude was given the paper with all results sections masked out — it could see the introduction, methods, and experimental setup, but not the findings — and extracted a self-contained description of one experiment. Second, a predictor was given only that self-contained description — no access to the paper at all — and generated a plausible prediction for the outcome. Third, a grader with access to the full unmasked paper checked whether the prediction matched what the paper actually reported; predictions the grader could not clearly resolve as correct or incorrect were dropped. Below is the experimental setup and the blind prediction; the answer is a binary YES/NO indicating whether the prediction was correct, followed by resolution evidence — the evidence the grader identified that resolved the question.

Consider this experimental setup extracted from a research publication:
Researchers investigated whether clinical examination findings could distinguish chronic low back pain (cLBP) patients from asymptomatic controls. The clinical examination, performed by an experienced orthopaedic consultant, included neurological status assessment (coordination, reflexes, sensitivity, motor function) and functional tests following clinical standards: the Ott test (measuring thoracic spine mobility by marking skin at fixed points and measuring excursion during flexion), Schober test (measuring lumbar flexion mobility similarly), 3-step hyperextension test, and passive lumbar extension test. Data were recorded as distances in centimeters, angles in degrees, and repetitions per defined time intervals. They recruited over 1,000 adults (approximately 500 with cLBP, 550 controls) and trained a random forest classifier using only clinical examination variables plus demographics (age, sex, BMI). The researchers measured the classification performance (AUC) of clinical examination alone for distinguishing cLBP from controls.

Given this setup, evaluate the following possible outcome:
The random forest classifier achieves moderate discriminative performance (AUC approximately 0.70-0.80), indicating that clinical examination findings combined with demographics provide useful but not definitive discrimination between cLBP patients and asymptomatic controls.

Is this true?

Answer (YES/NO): NO